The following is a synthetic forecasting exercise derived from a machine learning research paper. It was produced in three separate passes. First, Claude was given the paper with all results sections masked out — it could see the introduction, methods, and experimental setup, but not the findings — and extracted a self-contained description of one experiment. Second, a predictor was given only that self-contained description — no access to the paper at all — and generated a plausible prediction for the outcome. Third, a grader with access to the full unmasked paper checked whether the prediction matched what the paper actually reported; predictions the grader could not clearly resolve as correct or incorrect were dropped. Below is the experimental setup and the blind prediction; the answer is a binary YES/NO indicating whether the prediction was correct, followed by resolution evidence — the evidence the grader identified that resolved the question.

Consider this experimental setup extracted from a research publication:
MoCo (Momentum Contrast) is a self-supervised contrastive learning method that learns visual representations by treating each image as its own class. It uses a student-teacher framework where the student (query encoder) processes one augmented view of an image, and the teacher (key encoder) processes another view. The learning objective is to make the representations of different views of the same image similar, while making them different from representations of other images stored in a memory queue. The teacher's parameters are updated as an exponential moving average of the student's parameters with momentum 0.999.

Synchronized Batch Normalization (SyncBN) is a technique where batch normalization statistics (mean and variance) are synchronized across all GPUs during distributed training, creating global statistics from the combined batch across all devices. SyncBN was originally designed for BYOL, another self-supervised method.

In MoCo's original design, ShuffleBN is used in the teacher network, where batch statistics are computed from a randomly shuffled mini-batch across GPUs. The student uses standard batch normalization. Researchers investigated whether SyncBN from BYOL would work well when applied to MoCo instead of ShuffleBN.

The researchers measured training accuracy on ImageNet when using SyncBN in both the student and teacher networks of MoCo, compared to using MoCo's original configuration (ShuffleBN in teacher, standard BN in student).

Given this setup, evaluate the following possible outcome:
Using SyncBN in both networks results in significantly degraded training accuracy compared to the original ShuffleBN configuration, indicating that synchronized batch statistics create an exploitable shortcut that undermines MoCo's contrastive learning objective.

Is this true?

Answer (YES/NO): NO